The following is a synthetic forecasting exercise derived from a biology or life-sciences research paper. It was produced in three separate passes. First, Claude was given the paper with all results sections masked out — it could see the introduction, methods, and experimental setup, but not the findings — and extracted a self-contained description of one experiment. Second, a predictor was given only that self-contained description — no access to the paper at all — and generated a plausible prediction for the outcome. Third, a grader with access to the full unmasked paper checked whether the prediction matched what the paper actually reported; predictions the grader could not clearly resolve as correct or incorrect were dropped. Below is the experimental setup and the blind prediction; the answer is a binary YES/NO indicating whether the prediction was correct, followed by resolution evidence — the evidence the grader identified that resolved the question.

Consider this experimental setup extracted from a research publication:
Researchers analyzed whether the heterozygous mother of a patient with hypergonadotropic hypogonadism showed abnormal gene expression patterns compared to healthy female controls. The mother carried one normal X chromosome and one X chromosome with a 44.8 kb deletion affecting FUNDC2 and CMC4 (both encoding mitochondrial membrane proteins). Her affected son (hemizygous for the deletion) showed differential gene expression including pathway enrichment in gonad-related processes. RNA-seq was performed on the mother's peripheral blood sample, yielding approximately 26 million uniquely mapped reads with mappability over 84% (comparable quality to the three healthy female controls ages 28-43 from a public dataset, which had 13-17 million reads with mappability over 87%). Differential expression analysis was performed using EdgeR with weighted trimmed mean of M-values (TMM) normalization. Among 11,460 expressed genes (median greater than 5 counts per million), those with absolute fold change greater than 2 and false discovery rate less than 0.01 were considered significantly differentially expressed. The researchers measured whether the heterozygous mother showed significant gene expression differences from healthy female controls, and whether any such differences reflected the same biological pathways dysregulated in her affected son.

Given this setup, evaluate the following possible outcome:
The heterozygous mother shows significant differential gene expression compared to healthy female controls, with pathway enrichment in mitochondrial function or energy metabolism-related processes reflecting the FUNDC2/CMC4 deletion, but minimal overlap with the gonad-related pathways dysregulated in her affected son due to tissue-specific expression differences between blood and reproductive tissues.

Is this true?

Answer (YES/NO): NO